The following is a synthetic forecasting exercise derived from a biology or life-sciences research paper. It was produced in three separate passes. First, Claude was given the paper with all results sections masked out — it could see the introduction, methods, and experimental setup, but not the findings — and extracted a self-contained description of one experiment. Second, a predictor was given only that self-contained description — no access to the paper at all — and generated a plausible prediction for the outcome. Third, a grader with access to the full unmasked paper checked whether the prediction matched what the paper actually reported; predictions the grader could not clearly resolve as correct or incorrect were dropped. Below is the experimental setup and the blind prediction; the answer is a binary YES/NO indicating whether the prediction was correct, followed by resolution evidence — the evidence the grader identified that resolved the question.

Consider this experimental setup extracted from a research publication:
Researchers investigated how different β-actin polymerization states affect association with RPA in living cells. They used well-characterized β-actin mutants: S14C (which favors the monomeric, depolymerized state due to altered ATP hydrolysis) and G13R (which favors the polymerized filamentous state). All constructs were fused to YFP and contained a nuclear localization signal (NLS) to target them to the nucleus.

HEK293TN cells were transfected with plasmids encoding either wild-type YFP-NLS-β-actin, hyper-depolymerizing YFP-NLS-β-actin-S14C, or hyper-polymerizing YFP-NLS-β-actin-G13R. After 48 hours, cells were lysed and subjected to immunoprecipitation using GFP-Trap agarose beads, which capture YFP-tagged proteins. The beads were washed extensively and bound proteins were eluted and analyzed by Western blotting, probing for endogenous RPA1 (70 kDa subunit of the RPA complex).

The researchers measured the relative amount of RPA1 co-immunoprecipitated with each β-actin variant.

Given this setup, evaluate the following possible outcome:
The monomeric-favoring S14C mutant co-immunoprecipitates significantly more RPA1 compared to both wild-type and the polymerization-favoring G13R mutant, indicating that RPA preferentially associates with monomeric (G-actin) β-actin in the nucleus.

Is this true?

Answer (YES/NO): NO